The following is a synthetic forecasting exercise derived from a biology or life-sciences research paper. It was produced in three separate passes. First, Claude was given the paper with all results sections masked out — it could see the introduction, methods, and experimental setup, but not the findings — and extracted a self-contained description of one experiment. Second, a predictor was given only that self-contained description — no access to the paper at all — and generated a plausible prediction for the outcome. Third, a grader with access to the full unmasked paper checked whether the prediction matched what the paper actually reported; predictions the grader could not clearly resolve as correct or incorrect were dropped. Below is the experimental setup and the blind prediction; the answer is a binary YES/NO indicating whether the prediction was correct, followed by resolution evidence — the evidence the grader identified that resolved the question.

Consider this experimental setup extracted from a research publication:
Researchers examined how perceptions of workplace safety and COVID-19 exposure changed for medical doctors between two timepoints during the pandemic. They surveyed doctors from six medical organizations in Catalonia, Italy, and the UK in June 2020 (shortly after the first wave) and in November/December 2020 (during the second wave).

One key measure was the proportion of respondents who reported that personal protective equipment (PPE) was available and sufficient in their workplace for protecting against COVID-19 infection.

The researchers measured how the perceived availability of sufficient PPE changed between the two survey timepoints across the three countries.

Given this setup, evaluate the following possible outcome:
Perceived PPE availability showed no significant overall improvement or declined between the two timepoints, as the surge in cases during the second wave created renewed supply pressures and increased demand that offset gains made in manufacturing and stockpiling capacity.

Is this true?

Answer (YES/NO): NO